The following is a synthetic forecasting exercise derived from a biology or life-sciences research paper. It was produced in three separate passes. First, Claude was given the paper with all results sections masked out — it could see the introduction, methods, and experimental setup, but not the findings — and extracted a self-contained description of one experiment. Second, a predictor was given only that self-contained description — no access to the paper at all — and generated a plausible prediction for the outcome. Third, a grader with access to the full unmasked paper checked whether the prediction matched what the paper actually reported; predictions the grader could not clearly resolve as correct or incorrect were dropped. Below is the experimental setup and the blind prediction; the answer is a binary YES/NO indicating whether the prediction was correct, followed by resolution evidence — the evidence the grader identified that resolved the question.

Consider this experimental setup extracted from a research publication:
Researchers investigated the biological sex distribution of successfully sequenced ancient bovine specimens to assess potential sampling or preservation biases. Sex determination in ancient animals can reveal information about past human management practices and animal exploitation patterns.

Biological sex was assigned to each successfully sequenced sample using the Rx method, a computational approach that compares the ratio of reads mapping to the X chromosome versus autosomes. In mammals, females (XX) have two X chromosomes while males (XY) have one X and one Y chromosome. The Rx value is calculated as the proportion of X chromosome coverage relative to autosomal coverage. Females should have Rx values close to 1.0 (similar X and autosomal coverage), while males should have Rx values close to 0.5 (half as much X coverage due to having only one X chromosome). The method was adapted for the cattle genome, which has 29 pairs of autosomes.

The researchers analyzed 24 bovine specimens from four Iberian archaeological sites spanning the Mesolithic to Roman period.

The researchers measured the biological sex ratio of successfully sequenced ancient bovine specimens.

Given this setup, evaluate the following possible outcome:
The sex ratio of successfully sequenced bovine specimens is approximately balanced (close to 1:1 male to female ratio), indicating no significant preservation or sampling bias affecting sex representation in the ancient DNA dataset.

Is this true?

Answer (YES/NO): YES